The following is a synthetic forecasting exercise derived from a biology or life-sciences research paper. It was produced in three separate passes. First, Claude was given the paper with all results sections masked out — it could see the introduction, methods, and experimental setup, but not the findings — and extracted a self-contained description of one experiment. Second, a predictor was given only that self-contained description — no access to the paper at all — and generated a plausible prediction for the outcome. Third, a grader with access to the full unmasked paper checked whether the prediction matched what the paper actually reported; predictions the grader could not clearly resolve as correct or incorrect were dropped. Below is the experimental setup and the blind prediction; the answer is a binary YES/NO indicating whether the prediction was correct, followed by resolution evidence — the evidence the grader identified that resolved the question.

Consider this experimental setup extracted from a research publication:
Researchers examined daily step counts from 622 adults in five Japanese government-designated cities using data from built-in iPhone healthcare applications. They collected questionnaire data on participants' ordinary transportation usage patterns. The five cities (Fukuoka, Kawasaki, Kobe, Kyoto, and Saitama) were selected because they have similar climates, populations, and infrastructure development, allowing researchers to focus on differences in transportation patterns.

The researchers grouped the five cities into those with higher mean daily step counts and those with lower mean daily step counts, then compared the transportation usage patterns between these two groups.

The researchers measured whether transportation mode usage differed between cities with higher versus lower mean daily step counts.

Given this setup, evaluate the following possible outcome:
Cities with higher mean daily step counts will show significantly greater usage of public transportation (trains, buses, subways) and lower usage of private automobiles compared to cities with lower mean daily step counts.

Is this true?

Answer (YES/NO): NO